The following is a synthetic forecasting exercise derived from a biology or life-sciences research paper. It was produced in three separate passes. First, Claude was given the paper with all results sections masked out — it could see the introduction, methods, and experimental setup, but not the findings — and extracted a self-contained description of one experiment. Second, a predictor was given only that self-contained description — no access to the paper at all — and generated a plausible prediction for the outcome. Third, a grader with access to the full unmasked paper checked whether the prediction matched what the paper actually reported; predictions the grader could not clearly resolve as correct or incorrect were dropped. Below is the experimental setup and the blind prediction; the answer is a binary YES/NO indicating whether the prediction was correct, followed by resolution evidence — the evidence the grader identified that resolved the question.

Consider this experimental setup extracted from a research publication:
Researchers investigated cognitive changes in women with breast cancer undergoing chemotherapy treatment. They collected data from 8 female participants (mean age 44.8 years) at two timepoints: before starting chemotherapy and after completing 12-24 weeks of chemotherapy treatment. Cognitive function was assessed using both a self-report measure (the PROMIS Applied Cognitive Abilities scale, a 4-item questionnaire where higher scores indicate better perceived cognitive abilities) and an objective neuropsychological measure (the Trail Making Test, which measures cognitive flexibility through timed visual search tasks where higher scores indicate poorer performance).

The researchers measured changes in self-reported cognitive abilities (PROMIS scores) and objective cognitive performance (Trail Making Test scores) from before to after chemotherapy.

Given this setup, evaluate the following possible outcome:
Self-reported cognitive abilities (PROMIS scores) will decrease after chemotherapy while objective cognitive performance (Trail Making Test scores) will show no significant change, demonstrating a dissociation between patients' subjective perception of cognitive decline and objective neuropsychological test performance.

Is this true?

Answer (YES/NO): YES